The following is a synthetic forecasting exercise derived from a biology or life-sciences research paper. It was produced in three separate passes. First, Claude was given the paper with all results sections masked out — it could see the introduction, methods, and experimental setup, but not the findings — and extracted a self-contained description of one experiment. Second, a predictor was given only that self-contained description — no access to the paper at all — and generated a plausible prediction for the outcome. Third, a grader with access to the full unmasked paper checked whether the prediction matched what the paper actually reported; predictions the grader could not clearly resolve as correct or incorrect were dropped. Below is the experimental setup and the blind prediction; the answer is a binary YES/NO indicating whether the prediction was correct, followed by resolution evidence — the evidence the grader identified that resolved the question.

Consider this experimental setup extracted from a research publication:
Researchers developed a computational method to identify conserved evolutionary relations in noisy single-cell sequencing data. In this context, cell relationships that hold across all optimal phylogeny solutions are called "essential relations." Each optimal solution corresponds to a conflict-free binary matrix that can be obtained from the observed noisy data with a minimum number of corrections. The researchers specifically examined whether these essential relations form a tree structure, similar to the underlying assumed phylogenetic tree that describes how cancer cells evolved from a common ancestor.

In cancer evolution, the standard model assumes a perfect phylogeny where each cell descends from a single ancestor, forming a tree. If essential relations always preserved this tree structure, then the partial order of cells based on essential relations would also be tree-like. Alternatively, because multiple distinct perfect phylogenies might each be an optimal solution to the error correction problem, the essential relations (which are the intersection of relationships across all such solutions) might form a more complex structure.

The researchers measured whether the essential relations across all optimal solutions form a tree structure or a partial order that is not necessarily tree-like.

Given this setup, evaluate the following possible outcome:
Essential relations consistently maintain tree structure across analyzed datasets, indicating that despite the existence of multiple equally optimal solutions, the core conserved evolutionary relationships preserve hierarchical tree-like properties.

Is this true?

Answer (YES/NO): NO